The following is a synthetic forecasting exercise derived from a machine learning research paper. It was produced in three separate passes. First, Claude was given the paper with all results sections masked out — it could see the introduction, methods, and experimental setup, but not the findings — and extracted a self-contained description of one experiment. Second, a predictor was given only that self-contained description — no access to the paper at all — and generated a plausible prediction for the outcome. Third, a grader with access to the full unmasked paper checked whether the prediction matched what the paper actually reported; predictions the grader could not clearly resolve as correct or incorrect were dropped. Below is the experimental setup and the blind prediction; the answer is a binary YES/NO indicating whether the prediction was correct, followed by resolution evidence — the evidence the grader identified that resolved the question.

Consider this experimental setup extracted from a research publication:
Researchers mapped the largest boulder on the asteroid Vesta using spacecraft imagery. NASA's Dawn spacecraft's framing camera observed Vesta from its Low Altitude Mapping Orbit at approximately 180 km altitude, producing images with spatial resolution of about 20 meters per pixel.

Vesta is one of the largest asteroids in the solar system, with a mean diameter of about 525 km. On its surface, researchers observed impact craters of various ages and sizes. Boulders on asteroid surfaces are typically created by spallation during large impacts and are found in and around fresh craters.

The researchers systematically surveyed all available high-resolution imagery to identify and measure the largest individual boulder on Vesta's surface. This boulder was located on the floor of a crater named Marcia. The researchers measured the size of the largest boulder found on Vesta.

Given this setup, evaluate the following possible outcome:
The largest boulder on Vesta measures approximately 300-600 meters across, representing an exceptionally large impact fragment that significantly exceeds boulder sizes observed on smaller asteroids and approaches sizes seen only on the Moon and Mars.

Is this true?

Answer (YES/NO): YES